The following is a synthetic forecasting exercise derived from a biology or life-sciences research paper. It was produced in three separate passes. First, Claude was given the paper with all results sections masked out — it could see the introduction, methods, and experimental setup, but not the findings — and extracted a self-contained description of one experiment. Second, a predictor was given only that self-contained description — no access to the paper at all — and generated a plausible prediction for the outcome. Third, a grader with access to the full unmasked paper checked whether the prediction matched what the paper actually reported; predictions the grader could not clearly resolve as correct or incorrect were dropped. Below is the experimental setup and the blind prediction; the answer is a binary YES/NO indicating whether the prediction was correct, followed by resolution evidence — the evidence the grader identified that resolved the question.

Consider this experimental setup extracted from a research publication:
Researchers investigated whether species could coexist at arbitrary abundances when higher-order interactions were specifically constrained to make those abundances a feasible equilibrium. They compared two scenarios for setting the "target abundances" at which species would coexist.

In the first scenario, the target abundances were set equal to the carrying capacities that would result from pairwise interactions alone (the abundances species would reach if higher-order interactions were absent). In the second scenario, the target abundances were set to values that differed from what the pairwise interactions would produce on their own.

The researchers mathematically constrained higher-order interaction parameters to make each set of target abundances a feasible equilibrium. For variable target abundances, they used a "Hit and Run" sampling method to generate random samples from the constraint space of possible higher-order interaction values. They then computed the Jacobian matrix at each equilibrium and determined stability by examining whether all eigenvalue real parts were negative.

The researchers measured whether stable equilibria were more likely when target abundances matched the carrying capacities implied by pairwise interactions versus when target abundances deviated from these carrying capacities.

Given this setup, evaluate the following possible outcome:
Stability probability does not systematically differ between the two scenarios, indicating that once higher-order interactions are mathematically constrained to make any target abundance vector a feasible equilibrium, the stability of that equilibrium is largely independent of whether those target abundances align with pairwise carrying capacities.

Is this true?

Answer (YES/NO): NO